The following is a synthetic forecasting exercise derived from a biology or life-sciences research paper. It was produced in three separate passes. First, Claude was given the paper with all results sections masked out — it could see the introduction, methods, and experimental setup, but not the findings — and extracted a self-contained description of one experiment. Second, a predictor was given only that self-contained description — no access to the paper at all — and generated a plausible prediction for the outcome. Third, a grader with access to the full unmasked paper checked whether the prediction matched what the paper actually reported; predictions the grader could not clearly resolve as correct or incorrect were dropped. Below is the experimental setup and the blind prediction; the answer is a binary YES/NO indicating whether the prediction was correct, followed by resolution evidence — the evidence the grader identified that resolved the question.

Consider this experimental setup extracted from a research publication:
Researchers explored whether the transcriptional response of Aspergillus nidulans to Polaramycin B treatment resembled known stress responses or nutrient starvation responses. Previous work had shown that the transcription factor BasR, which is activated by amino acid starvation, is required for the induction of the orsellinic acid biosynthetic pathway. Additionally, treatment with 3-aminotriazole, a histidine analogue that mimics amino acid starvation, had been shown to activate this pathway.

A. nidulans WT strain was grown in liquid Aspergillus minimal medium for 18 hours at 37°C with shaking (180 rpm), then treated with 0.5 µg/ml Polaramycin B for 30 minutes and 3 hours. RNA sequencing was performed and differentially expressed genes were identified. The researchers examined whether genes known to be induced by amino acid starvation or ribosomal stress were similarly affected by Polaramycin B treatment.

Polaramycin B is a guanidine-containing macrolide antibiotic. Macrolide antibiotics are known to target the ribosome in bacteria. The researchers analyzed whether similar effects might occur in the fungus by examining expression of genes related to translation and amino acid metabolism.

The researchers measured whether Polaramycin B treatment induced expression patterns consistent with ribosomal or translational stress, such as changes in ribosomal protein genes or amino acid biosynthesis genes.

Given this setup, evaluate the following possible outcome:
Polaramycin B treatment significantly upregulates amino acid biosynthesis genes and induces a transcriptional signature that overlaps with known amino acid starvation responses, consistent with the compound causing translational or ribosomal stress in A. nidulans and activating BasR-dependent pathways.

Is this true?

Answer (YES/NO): NO